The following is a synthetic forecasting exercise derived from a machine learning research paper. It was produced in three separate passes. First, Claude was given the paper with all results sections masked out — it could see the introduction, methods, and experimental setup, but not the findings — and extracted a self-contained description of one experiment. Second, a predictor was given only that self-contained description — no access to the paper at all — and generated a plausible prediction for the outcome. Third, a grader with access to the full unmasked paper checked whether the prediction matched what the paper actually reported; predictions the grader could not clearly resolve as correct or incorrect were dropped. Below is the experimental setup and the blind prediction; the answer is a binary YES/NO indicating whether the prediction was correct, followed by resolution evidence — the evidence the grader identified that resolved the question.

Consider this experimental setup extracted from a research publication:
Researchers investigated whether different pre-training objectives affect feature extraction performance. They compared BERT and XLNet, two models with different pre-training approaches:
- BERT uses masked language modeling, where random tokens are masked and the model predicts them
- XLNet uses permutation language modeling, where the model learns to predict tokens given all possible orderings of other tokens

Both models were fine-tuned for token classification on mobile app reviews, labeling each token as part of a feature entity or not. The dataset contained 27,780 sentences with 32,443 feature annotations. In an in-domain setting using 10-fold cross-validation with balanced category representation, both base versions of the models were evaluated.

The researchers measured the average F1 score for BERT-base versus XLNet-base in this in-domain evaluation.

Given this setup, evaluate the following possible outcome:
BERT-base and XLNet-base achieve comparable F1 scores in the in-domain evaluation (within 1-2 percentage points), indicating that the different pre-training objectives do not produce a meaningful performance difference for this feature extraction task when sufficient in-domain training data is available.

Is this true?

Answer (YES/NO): NO